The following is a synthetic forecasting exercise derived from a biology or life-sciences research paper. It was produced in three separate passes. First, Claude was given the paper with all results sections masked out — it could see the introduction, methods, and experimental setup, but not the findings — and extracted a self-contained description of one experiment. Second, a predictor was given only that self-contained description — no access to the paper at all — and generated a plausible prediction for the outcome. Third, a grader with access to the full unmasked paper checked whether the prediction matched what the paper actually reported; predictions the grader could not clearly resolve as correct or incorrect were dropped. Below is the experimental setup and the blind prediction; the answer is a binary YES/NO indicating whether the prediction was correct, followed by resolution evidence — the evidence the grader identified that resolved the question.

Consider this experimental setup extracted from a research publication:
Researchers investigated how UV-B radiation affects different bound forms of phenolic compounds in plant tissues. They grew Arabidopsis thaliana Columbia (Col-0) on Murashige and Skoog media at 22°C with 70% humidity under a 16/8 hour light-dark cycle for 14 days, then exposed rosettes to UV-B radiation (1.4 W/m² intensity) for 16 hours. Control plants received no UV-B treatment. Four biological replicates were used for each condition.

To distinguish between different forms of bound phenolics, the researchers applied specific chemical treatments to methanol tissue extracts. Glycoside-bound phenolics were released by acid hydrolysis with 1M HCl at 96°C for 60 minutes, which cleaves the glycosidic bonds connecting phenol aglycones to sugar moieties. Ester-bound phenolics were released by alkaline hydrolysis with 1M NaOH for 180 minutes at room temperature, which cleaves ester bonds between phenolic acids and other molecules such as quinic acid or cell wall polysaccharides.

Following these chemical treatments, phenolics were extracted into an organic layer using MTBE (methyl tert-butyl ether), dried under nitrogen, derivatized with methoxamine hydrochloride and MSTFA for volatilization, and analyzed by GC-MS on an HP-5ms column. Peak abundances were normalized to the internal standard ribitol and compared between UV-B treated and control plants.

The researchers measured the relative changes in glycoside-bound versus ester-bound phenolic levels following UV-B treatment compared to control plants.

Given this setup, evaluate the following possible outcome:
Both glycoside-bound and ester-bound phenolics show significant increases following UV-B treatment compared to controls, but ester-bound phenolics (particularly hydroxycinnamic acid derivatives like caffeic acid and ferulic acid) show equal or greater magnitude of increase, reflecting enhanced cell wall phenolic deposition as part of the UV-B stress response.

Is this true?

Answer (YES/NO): NO